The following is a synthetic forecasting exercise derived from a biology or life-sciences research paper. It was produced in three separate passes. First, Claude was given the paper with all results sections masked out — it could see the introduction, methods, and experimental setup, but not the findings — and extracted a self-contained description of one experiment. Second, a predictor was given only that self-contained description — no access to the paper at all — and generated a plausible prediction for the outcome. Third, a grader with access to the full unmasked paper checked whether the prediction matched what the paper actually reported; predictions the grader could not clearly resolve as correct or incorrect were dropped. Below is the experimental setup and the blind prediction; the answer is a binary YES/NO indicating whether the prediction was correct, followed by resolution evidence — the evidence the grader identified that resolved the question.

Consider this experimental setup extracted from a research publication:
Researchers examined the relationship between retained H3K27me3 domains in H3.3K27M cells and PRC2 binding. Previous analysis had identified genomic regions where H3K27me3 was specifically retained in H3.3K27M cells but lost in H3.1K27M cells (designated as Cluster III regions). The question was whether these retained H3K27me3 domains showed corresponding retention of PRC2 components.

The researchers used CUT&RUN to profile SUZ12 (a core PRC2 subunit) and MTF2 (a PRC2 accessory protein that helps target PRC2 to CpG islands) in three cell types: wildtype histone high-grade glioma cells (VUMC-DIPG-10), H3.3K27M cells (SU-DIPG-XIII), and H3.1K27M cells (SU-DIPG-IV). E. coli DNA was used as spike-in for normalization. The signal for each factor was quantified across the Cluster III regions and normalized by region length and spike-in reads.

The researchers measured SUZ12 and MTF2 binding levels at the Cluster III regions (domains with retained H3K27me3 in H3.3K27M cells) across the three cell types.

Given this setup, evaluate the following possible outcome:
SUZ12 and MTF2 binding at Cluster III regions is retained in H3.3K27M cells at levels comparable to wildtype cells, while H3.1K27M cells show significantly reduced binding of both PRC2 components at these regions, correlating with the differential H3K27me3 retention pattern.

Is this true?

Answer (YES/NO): NO